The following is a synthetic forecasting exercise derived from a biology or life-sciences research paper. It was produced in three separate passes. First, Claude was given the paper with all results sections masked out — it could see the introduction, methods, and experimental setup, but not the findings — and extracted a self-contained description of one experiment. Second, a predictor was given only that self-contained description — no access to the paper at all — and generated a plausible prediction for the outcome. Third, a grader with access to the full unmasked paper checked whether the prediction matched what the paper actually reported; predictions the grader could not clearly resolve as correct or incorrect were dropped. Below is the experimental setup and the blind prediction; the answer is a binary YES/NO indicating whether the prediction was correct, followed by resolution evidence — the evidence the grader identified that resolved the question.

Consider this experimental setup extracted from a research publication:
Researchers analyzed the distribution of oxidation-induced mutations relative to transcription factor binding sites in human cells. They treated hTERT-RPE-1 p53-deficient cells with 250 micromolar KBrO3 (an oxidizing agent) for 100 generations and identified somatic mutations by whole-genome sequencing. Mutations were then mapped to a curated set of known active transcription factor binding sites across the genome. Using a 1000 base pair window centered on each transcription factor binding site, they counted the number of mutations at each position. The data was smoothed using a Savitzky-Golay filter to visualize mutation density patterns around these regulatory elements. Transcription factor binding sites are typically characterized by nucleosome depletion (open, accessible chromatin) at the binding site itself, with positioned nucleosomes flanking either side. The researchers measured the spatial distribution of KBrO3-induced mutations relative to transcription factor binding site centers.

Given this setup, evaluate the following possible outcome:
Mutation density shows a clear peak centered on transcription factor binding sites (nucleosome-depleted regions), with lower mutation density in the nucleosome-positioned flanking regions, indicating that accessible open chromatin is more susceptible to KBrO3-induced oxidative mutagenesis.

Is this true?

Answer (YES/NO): NO